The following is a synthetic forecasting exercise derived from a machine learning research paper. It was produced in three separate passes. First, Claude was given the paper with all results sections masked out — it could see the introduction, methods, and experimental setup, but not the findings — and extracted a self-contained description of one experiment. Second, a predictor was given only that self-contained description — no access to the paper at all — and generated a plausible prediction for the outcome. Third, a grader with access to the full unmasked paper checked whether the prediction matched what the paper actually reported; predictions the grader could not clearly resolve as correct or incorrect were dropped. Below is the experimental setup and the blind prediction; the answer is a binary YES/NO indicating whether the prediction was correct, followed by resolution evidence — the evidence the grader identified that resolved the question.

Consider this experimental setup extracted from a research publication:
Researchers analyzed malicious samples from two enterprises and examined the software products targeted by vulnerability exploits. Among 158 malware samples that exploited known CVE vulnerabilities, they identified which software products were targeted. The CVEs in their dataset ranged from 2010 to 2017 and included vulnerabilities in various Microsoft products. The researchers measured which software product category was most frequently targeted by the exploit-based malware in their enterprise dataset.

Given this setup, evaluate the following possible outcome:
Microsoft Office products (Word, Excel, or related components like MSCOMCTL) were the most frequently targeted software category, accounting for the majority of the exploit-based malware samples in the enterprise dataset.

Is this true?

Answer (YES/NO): YES